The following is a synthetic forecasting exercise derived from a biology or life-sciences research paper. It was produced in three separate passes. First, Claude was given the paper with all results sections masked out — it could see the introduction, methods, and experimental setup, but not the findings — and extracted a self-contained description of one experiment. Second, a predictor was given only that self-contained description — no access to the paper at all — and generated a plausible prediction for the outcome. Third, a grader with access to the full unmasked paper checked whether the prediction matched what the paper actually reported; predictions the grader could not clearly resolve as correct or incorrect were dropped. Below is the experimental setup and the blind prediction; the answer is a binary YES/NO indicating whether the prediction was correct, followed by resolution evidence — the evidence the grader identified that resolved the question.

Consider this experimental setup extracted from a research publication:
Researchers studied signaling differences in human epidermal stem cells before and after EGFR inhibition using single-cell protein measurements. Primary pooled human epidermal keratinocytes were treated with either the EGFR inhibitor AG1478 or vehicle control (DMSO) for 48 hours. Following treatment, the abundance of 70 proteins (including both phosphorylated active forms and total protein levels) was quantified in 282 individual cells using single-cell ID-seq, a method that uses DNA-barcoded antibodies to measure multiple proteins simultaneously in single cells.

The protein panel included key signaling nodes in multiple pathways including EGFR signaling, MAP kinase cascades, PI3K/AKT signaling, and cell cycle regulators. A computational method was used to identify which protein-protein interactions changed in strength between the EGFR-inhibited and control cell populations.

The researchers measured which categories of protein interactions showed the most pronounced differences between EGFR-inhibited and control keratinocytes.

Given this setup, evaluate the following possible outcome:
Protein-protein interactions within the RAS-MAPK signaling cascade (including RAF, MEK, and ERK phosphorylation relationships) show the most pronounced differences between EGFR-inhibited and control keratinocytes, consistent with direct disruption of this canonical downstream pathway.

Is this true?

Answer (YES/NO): NO